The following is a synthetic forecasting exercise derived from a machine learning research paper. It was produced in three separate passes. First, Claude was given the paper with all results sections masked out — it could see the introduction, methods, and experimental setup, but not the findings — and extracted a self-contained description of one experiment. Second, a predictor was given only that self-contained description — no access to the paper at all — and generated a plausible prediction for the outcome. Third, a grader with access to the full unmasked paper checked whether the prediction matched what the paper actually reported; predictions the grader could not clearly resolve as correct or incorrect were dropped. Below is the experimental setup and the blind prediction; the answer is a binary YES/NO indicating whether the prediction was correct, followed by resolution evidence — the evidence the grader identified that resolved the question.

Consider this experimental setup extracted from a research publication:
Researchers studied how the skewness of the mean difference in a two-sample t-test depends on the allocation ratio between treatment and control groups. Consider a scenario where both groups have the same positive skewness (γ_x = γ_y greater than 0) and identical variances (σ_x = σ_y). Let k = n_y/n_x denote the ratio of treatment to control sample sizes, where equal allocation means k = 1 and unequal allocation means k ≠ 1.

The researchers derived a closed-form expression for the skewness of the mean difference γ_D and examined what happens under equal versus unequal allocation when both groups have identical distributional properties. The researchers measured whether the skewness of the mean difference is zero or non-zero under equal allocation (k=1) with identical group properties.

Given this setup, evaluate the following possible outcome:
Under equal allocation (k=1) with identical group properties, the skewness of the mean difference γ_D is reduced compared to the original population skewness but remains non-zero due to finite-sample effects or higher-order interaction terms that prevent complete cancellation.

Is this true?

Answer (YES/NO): NO